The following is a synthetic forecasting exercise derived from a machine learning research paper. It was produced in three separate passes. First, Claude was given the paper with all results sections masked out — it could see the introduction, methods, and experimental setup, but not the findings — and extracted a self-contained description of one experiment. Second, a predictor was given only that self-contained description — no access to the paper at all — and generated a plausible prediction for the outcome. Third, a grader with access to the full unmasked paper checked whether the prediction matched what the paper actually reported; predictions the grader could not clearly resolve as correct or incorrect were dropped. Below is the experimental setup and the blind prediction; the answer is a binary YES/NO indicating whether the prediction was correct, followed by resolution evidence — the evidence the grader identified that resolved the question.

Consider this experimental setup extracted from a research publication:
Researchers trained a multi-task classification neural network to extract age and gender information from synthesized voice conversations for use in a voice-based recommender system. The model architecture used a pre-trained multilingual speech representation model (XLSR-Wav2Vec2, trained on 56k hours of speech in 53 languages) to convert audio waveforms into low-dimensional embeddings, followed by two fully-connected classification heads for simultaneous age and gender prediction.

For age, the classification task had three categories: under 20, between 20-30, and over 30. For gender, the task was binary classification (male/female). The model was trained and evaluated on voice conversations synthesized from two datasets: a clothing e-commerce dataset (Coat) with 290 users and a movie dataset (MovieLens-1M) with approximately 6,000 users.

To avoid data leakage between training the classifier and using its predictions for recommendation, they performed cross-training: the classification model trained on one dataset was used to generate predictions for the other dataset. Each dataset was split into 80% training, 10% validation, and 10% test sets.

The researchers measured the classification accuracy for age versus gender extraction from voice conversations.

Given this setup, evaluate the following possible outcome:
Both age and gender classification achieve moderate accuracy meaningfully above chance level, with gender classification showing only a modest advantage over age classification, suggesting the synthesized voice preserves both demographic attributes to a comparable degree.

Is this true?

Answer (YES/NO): NO